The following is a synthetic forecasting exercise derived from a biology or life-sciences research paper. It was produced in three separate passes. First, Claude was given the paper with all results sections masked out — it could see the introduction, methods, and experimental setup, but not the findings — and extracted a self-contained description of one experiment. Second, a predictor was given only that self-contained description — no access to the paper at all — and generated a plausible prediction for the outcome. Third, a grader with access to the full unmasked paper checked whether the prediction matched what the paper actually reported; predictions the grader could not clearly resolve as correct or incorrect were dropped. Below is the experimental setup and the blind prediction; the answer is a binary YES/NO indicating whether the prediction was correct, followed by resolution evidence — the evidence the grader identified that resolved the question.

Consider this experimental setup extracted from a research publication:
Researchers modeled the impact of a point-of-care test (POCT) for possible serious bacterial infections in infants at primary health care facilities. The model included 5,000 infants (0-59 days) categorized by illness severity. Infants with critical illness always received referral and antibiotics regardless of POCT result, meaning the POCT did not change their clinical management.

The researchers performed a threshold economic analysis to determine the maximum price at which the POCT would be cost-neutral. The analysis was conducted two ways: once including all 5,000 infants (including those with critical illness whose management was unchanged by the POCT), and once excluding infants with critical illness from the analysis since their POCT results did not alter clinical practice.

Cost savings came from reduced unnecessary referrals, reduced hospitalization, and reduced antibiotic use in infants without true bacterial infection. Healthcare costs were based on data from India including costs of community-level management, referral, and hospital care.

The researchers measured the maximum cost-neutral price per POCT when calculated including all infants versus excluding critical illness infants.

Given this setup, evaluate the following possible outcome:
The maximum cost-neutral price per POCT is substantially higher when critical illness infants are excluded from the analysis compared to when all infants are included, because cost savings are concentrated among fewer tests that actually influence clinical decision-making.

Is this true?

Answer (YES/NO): YES